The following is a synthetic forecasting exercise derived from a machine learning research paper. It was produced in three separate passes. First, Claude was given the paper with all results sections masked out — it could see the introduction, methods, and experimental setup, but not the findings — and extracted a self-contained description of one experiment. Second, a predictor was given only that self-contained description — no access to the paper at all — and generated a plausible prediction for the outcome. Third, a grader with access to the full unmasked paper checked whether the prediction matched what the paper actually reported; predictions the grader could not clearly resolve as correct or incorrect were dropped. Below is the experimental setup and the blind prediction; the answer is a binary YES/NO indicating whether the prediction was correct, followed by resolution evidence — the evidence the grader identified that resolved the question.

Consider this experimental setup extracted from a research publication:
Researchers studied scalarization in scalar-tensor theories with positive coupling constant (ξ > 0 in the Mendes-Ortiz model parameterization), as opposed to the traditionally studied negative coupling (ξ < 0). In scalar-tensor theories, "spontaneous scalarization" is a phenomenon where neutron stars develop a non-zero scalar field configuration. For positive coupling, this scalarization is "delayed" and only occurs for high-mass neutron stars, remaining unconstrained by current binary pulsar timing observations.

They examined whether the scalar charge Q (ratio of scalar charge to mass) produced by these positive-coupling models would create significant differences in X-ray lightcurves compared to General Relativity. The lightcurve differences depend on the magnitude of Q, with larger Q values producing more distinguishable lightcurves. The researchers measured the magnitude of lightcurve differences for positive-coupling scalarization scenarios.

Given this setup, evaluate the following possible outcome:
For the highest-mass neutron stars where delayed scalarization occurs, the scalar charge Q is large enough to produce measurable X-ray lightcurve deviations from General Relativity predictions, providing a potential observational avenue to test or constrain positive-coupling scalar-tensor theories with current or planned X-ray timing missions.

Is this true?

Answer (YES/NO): NO